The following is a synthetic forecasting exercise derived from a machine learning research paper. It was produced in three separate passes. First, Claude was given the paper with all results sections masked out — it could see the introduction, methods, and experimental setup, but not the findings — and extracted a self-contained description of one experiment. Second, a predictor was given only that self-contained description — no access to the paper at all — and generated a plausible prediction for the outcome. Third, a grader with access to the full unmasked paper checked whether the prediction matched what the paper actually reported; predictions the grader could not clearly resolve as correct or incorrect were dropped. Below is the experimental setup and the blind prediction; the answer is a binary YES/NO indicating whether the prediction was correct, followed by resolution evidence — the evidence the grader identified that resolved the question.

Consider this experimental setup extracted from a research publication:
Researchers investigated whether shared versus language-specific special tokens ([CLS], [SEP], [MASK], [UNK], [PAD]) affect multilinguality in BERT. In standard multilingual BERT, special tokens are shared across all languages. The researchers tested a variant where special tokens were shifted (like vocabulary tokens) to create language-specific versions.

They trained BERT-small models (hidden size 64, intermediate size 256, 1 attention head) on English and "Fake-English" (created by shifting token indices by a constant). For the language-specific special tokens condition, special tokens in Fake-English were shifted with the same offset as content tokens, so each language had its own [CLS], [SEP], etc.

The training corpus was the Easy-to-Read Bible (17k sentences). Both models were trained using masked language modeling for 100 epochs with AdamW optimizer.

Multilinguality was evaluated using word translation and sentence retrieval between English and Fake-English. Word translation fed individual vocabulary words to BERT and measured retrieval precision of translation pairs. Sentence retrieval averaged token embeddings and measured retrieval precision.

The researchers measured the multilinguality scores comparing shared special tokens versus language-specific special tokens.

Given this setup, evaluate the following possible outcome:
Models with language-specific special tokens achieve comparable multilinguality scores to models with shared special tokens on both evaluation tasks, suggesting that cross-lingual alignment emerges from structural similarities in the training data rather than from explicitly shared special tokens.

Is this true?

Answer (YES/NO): NO